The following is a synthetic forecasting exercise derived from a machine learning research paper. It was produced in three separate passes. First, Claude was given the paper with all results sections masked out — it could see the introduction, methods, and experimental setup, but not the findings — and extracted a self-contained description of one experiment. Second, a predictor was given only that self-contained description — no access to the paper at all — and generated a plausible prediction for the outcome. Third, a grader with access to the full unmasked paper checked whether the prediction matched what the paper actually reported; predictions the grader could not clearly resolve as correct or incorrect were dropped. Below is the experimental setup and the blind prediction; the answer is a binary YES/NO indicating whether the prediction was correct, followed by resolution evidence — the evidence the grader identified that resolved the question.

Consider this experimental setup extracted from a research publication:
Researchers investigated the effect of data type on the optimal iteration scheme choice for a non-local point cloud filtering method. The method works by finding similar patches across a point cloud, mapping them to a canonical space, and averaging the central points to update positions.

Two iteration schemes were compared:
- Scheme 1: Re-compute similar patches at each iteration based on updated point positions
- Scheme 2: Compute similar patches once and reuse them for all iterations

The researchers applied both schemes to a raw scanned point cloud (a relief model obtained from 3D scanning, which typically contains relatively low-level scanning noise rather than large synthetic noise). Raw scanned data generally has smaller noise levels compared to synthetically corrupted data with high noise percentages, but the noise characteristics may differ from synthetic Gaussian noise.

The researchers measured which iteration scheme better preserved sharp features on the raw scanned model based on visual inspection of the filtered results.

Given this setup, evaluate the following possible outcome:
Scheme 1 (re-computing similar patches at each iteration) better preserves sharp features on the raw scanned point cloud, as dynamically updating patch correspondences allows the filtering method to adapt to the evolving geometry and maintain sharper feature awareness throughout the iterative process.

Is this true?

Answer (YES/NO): NO